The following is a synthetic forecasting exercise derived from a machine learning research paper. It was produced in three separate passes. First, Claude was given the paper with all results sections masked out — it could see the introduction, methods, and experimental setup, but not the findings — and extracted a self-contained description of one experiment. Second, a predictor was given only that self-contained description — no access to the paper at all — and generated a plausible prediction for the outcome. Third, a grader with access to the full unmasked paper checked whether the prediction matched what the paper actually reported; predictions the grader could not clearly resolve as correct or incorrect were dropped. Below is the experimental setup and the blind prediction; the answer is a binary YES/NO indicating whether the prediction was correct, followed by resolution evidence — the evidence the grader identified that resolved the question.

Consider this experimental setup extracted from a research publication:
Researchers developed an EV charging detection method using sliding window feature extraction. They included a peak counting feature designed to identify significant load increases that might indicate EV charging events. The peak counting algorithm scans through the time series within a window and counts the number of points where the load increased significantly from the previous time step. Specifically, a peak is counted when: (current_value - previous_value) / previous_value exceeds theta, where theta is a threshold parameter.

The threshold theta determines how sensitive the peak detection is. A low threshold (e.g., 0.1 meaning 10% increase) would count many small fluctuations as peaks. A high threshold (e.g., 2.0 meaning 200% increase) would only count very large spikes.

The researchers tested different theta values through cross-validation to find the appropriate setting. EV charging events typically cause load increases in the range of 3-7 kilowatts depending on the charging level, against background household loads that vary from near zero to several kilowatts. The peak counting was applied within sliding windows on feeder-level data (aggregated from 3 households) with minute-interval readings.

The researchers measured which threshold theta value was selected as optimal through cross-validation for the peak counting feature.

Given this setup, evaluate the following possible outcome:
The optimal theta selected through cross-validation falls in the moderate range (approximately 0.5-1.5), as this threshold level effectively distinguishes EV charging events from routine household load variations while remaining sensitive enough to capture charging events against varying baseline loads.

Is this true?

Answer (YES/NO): YES